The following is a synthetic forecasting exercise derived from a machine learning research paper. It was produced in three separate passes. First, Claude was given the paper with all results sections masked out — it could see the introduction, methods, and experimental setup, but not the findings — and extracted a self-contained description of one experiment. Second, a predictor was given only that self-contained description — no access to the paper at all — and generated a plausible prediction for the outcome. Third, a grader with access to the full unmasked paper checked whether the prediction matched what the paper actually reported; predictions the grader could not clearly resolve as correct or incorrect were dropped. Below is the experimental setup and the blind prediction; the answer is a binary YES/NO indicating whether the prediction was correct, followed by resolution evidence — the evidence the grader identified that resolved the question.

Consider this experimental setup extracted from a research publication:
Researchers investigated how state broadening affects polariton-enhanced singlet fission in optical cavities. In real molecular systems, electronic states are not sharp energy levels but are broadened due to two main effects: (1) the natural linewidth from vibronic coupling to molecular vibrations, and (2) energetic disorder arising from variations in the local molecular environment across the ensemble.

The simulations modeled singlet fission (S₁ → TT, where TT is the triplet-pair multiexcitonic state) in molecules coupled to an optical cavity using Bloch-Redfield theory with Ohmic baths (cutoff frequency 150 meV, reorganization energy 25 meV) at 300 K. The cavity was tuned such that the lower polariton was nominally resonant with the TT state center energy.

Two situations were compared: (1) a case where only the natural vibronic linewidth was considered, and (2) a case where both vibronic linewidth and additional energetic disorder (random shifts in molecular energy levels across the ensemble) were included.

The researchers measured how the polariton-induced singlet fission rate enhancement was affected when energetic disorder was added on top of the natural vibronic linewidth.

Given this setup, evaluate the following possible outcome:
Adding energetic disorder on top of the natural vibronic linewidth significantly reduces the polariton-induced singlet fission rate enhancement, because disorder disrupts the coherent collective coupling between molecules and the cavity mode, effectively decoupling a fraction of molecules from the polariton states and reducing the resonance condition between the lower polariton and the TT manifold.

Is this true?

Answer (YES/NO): NO